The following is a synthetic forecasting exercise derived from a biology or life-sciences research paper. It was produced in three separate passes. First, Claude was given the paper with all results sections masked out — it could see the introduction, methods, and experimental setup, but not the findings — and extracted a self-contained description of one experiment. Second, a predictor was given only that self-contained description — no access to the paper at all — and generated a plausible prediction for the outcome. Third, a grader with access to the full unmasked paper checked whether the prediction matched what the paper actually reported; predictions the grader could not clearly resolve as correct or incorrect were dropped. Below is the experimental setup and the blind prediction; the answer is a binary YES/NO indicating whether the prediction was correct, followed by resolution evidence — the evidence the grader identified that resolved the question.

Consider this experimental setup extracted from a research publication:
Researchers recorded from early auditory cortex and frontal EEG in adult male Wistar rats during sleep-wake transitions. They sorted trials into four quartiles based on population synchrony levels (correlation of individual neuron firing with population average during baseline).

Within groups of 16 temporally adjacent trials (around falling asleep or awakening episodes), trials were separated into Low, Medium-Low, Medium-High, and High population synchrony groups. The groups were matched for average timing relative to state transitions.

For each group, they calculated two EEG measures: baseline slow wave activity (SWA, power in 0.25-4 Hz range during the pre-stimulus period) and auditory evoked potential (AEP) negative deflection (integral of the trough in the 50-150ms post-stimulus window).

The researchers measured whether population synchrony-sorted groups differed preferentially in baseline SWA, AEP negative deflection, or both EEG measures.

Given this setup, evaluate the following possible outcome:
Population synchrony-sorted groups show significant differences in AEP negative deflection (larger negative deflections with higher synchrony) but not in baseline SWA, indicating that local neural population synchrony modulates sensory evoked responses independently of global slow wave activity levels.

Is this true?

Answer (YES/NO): NO